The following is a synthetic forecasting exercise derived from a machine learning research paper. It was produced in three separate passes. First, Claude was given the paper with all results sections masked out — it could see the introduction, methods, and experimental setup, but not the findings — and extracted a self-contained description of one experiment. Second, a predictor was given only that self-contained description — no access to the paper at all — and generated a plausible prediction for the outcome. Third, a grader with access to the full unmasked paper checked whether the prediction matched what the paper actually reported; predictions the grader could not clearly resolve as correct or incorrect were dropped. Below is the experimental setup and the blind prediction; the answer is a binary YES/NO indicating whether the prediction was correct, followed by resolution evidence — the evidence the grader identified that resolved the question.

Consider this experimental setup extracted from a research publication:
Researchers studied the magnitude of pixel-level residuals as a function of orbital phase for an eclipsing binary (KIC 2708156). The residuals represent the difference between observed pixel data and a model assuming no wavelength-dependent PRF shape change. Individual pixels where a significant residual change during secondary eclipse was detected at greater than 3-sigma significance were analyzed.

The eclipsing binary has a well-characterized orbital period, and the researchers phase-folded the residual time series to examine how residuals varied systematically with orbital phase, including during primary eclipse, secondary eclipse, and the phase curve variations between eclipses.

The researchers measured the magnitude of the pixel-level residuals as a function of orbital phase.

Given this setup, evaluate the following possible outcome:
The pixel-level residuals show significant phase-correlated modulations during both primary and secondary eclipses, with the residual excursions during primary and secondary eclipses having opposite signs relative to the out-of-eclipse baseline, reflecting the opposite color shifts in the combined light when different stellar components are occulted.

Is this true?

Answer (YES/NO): YES